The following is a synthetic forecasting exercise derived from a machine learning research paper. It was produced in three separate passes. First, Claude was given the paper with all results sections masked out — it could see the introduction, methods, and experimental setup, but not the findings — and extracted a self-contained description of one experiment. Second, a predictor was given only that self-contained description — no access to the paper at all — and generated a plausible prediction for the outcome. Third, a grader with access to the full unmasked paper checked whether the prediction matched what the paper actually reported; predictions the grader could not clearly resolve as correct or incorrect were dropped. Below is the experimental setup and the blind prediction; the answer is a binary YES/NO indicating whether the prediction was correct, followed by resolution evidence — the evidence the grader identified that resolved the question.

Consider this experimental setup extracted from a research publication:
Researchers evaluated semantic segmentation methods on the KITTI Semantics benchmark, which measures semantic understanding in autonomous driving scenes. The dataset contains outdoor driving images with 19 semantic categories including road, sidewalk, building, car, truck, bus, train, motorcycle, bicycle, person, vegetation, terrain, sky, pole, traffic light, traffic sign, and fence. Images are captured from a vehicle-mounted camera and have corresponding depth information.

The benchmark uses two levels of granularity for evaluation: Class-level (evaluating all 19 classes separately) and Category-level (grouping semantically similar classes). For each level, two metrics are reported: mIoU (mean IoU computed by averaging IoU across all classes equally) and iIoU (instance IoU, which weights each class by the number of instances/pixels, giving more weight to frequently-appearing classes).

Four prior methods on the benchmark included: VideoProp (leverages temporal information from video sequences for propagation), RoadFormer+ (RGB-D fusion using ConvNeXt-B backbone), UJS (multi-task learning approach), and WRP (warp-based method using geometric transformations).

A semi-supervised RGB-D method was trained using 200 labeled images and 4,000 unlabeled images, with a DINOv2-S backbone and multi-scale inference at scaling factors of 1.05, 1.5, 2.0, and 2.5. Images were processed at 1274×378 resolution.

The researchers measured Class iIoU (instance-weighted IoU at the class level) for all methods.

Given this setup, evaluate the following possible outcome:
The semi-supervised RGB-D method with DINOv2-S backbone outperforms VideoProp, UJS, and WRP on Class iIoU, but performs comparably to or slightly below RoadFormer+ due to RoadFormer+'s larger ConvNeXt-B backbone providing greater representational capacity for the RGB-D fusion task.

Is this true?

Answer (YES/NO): NO